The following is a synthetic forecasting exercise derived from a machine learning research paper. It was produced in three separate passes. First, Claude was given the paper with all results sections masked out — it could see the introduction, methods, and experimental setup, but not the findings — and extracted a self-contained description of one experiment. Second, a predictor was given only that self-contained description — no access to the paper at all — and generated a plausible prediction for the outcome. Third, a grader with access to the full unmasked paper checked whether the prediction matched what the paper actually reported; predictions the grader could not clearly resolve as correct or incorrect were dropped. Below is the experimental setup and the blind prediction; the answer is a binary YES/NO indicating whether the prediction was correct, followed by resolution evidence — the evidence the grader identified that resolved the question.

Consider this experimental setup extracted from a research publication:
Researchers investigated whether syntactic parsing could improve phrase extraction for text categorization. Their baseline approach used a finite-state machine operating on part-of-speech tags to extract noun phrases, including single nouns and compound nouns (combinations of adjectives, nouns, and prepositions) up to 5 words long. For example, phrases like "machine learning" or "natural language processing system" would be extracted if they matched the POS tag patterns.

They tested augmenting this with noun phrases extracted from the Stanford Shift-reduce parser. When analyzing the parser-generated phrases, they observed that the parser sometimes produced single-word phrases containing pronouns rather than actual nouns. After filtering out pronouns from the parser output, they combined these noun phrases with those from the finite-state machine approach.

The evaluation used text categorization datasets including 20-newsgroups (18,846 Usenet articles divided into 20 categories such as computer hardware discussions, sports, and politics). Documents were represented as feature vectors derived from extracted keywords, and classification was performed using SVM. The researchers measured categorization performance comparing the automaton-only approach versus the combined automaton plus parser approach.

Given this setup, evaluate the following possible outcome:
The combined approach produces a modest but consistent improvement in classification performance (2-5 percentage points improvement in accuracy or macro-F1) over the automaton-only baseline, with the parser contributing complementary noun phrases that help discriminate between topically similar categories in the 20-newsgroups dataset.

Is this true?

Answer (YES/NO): NO